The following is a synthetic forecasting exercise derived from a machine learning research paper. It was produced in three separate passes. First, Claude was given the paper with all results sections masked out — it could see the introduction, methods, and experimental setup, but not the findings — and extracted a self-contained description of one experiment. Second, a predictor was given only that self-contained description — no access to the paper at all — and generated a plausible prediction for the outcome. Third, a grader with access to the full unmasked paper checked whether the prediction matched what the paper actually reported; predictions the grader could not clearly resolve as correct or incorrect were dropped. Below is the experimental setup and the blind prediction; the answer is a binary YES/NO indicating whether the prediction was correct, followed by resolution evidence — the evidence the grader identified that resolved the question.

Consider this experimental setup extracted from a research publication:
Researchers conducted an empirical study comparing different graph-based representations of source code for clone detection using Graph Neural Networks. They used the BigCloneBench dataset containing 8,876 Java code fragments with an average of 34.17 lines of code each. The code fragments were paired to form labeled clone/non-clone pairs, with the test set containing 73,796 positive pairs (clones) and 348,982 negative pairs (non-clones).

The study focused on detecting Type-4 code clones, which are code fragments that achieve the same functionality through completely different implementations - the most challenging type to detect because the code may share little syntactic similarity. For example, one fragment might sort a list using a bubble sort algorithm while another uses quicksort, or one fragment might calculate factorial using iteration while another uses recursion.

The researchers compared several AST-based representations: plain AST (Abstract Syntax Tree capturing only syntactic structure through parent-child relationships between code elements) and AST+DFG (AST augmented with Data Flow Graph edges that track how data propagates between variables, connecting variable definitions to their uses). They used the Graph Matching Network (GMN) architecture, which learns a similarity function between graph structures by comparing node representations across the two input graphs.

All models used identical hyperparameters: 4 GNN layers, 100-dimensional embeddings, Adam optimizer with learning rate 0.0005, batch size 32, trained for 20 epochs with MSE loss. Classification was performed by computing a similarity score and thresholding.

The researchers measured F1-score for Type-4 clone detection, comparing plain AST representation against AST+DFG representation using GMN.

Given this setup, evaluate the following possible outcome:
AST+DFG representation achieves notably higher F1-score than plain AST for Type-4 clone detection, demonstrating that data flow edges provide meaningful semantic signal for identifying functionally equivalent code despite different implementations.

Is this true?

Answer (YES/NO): NO